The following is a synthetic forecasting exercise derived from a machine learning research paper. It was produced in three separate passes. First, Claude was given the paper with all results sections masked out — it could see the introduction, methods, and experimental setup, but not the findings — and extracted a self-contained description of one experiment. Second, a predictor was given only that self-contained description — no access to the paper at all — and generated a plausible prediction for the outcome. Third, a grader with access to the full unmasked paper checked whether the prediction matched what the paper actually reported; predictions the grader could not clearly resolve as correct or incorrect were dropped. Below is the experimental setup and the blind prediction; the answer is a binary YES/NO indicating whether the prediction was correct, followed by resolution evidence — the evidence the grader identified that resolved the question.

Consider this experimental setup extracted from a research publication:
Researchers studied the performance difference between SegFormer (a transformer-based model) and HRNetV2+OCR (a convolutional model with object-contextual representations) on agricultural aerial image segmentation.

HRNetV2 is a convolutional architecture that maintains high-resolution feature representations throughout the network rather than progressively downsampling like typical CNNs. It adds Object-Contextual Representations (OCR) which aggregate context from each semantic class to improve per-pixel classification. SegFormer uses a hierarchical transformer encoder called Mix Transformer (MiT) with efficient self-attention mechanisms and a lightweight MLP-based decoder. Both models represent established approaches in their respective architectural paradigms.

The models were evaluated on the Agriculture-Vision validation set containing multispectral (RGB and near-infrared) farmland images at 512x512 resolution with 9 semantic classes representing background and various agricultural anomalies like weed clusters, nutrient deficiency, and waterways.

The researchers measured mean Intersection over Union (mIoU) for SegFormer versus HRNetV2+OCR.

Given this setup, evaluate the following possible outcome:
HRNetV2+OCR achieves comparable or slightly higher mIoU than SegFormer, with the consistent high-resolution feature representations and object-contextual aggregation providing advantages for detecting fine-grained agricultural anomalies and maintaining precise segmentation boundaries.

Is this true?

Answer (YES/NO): NO